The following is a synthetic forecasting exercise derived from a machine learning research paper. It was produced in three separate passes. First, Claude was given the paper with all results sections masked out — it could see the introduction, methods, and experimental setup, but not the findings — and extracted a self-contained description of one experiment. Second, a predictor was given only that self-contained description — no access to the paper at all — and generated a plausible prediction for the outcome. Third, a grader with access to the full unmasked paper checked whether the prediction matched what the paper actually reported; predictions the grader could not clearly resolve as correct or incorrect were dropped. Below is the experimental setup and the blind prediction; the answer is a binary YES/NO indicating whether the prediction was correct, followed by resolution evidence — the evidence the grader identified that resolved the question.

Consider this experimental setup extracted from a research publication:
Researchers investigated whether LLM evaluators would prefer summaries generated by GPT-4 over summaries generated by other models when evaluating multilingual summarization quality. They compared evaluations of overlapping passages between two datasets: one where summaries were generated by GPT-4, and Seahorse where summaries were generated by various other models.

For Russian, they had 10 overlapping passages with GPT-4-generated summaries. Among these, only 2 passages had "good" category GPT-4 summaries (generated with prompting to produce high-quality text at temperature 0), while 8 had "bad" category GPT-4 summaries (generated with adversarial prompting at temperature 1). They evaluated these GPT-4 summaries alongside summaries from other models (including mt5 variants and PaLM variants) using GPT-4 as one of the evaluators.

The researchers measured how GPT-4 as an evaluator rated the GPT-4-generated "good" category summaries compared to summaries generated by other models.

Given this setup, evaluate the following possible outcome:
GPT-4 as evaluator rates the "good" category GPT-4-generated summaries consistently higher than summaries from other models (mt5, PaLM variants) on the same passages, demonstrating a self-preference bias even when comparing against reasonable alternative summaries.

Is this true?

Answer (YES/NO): NO